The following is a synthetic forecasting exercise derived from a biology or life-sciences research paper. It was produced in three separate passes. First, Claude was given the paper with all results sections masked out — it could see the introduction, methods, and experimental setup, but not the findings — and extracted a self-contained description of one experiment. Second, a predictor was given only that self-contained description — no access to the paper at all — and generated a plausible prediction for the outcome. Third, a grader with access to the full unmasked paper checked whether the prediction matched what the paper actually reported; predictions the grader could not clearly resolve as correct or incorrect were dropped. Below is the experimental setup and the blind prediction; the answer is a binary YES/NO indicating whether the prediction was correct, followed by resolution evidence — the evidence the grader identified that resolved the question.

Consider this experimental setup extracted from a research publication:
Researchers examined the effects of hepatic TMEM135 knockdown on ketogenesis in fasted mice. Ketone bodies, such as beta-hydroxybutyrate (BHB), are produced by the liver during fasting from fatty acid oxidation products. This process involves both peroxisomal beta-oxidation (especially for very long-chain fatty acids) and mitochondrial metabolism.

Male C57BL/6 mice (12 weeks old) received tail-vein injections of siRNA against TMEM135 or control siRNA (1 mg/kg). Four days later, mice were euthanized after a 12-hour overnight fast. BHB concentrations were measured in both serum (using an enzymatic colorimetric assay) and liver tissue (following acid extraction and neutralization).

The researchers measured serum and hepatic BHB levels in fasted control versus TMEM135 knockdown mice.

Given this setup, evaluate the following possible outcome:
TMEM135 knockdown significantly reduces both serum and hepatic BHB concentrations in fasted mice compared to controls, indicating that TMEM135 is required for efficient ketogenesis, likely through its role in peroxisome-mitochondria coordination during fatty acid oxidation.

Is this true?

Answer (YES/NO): NO